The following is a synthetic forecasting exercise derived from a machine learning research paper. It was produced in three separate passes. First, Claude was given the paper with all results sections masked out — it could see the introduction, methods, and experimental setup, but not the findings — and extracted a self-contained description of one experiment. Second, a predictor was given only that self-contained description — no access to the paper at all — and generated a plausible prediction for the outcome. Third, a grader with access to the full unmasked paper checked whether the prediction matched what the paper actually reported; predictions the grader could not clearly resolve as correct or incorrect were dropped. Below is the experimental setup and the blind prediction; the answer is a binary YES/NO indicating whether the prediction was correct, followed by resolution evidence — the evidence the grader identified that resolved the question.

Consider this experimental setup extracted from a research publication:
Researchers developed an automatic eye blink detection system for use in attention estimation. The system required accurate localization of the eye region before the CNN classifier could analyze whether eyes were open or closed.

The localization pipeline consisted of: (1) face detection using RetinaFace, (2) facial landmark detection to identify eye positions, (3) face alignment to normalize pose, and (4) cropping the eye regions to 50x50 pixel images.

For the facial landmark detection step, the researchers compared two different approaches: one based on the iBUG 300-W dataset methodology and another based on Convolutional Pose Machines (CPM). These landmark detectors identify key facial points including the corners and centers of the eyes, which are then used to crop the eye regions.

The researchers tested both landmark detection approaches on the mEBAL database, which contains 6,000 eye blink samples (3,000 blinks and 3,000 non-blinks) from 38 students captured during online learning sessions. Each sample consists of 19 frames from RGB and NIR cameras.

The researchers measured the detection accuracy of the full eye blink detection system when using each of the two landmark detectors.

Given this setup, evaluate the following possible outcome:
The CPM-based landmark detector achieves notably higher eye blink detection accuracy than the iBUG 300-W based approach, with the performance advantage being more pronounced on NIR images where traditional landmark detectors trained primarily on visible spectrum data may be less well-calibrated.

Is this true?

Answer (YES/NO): NO